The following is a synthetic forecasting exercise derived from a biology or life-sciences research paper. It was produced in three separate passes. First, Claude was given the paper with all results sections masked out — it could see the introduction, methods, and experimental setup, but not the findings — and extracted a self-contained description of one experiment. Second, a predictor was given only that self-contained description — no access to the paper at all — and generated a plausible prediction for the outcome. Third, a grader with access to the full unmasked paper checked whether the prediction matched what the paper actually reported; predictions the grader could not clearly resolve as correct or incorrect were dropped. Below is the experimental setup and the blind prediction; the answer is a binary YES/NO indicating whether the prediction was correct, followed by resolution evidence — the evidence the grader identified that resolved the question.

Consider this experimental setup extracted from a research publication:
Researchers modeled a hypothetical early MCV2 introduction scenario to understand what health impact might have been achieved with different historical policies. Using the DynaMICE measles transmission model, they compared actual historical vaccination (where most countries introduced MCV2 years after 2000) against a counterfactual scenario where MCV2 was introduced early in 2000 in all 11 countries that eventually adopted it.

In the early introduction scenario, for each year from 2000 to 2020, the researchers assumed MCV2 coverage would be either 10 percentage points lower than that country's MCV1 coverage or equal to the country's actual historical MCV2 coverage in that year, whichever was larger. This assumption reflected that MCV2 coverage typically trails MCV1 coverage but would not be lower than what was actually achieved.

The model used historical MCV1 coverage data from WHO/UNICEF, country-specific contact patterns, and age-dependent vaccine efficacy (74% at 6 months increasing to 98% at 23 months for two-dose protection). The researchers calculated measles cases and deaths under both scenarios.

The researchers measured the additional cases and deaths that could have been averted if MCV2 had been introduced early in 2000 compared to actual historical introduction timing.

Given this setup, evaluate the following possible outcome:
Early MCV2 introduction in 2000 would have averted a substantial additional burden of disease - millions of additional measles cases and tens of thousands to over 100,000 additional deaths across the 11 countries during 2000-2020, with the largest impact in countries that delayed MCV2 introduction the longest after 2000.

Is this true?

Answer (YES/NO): NO